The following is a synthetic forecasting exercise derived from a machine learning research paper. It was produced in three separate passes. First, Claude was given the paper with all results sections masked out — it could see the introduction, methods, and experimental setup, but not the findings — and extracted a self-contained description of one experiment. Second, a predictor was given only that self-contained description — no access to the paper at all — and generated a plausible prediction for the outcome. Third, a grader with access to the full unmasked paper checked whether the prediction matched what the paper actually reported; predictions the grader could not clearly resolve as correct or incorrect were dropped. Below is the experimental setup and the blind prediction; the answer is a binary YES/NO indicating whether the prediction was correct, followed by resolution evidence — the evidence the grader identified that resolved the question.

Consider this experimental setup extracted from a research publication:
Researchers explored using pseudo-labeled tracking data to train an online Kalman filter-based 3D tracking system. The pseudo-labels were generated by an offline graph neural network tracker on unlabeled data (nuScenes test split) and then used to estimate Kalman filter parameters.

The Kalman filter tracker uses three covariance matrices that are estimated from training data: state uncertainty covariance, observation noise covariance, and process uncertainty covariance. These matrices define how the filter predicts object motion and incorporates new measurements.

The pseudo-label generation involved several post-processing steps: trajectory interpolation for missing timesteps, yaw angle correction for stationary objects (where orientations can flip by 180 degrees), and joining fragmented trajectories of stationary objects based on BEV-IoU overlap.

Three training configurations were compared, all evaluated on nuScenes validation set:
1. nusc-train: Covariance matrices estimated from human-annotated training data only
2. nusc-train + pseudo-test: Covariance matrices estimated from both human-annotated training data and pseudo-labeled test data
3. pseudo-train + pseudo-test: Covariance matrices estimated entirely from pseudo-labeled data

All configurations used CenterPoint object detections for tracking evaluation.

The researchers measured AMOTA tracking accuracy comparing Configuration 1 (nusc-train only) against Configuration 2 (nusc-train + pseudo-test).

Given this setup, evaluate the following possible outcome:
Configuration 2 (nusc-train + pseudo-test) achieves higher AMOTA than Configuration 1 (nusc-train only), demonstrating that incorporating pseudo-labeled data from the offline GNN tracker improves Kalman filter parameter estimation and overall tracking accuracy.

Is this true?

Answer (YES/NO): YES